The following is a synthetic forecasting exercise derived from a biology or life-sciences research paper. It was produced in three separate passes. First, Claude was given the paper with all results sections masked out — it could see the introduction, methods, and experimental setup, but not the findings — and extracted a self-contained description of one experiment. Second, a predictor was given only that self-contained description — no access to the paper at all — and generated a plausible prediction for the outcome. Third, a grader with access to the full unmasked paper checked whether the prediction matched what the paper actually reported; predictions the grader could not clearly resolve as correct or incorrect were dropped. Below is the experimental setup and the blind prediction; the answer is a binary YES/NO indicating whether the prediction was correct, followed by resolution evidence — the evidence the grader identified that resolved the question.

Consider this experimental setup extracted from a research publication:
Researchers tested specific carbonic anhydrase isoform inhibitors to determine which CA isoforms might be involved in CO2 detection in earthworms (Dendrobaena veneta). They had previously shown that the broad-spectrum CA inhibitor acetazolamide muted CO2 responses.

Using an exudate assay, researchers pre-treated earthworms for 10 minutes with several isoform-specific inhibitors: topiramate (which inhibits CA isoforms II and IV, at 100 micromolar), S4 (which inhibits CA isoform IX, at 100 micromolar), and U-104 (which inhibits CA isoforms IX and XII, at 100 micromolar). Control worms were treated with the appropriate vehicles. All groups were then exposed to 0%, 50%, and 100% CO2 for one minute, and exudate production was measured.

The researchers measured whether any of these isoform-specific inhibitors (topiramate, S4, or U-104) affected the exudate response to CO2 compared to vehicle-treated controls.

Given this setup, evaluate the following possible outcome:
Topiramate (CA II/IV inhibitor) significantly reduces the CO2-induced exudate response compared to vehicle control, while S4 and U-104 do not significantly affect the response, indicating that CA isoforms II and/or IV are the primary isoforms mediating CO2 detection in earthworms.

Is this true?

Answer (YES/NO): NO